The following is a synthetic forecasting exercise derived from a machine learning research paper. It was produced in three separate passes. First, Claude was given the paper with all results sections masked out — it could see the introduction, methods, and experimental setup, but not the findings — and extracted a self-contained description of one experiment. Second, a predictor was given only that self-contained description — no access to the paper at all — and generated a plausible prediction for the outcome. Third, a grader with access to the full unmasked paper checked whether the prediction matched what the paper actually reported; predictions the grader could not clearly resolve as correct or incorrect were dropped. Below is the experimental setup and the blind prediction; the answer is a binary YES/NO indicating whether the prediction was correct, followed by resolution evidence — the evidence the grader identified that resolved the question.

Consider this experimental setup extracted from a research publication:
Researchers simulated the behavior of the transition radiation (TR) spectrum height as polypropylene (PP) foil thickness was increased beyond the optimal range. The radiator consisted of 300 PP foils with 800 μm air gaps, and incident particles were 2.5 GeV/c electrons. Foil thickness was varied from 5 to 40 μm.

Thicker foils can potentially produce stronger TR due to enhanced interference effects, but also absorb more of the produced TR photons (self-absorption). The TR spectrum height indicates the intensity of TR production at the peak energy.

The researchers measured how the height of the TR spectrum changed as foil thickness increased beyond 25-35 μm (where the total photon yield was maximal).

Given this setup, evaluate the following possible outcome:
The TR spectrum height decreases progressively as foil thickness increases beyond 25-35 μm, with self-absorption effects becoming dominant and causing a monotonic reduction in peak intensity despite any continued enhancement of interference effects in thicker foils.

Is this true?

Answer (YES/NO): YES